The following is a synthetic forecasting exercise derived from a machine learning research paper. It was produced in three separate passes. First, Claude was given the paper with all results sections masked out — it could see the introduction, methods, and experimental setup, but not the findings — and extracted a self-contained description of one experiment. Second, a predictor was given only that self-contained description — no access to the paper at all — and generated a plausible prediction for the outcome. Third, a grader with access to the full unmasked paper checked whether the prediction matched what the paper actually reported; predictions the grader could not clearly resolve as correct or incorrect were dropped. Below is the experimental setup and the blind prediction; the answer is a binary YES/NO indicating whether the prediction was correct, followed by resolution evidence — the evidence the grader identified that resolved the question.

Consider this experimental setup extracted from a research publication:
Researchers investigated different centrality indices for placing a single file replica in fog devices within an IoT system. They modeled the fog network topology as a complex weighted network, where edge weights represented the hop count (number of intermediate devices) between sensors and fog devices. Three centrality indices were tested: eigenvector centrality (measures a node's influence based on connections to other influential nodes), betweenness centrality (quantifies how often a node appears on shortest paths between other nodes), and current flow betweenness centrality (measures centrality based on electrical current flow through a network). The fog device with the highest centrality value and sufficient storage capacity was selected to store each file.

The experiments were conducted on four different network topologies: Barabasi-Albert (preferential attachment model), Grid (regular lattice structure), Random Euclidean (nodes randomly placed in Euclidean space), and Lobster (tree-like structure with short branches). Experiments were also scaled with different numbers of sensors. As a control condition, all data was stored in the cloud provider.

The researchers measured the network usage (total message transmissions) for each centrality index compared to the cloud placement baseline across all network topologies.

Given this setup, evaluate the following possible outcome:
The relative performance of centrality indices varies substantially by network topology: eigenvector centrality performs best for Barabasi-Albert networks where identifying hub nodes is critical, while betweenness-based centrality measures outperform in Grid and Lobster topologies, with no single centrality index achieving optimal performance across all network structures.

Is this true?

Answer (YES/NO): NO